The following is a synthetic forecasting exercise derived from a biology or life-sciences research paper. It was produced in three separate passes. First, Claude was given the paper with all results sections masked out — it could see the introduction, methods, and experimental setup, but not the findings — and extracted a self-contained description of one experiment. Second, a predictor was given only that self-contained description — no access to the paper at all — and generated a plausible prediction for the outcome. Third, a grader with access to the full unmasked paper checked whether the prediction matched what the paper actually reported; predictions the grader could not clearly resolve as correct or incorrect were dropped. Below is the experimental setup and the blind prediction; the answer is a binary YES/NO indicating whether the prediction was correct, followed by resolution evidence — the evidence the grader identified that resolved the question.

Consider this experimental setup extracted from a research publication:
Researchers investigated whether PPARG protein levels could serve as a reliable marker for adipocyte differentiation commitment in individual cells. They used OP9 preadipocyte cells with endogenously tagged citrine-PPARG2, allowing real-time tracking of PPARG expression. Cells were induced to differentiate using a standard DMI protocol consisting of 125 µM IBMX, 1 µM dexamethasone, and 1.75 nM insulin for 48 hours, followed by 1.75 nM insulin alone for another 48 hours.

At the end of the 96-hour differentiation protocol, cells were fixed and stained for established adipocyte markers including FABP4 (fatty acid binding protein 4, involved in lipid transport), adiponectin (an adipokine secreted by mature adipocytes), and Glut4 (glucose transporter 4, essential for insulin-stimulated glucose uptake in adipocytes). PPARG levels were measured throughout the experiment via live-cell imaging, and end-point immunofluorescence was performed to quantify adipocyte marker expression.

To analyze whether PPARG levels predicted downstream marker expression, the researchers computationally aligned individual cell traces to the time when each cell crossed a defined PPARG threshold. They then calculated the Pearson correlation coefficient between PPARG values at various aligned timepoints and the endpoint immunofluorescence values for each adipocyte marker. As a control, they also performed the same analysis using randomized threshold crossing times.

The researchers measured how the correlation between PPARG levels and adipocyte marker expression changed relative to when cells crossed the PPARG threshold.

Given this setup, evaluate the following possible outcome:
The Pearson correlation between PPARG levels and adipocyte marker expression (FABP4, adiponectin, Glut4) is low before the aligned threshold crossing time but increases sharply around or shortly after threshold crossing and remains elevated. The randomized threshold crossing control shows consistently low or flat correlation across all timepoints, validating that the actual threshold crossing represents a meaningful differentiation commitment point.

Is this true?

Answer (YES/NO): NO